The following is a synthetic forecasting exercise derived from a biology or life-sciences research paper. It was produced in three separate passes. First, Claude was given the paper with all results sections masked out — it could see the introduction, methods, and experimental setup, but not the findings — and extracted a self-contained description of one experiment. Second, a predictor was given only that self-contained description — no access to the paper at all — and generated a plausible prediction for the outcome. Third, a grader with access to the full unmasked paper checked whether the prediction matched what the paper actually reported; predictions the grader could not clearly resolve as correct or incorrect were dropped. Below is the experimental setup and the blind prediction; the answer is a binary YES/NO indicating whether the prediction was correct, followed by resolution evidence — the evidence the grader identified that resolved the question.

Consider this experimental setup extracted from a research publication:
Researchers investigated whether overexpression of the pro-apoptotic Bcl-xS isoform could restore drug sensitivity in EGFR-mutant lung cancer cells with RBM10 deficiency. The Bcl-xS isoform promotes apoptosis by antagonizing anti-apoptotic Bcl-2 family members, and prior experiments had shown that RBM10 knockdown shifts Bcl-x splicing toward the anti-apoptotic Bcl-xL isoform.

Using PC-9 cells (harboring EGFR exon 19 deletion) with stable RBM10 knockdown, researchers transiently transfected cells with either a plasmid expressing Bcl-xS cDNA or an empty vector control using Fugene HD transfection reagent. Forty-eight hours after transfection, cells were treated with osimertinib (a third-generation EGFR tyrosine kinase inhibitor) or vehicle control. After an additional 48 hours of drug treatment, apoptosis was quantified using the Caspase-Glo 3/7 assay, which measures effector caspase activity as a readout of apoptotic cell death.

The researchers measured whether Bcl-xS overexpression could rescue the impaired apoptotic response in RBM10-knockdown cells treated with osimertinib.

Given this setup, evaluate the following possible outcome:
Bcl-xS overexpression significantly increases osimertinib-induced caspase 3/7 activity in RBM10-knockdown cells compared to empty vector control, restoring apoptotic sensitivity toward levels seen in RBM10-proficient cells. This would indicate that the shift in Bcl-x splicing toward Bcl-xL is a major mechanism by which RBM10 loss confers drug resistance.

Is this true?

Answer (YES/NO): YES